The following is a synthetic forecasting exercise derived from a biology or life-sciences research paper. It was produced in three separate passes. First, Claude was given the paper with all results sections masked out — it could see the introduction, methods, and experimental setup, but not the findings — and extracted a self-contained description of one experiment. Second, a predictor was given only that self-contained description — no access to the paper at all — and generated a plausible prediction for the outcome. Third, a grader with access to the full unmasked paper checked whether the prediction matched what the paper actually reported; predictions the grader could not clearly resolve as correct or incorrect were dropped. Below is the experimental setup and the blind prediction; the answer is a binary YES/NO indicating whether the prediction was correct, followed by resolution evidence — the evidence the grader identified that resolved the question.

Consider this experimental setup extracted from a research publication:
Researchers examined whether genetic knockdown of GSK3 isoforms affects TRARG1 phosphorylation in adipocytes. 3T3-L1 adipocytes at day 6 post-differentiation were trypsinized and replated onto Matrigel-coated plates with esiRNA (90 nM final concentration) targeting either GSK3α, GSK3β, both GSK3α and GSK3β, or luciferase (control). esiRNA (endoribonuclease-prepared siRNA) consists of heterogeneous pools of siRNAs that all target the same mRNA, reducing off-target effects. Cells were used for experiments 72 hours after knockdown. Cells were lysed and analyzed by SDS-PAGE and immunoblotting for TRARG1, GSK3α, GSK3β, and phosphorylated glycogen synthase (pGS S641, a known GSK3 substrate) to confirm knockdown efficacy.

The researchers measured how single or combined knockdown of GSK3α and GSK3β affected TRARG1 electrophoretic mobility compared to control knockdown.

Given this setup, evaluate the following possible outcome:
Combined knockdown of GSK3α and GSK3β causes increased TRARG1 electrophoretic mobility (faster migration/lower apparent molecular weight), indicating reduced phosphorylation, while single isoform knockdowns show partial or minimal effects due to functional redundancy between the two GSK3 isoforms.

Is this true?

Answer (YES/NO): NO